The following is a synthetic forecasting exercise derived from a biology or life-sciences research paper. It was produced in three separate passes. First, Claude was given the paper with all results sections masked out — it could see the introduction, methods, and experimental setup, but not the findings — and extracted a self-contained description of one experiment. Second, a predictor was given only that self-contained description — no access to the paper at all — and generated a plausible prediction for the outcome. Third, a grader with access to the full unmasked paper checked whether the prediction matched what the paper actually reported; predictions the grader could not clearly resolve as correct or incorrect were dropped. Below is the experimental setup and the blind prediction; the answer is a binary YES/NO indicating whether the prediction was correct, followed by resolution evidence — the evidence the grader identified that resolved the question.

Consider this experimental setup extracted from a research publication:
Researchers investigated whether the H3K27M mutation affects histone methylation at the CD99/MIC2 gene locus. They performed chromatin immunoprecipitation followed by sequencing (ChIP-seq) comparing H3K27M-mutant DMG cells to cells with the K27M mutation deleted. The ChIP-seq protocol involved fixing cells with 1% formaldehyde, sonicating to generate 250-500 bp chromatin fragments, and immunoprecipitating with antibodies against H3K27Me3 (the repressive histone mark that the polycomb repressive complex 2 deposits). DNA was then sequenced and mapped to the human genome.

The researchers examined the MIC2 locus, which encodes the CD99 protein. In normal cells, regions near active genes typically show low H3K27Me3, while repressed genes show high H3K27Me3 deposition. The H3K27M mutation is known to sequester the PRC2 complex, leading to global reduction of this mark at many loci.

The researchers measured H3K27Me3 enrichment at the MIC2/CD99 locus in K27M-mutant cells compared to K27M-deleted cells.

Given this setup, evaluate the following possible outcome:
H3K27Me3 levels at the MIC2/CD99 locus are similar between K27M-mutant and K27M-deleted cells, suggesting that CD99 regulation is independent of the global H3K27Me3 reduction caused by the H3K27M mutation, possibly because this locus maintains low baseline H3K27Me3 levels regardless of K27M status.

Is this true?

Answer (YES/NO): NO